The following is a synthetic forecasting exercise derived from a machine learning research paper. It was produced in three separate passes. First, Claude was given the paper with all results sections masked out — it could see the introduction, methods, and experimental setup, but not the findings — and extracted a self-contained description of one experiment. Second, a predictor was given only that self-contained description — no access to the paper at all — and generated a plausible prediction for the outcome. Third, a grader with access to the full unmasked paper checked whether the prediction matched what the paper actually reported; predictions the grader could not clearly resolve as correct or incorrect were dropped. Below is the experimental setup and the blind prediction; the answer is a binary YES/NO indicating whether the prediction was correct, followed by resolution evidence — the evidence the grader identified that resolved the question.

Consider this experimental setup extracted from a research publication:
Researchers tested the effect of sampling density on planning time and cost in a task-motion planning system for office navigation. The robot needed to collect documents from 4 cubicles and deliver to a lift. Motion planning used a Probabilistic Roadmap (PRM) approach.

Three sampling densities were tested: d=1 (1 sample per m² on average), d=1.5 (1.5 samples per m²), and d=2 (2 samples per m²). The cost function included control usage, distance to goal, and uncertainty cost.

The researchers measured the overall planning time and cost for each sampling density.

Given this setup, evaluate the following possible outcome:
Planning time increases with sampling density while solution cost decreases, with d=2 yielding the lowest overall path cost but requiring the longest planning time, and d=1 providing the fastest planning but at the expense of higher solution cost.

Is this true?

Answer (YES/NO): NO